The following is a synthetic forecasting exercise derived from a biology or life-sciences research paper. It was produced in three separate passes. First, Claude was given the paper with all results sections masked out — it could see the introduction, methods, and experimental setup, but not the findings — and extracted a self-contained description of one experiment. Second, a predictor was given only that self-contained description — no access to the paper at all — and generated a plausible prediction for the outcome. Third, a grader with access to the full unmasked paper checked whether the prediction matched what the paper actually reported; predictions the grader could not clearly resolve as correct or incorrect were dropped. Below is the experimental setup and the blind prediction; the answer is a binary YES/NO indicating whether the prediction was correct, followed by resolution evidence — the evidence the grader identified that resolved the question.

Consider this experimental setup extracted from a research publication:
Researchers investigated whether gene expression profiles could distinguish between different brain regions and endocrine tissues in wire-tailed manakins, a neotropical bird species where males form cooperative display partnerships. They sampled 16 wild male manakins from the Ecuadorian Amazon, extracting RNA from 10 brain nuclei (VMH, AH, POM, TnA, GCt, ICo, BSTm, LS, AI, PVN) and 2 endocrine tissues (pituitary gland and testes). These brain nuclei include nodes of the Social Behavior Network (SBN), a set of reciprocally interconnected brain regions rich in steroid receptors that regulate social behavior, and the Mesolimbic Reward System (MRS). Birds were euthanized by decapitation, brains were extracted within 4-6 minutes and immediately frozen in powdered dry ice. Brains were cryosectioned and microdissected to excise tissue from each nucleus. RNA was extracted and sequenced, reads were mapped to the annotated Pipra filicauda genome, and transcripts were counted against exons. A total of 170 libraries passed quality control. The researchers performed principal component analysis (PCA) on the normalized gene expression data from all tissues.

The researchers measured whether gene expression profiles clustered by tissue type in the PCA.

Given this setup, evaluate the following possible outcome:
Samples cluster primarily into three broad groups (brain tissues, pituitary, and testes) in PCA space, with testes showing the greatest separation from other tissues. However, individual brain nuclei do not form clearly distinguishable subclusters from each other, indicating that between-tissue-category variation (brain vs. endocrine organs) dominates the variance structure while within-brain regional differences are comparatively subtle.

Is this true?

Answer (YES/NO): NO